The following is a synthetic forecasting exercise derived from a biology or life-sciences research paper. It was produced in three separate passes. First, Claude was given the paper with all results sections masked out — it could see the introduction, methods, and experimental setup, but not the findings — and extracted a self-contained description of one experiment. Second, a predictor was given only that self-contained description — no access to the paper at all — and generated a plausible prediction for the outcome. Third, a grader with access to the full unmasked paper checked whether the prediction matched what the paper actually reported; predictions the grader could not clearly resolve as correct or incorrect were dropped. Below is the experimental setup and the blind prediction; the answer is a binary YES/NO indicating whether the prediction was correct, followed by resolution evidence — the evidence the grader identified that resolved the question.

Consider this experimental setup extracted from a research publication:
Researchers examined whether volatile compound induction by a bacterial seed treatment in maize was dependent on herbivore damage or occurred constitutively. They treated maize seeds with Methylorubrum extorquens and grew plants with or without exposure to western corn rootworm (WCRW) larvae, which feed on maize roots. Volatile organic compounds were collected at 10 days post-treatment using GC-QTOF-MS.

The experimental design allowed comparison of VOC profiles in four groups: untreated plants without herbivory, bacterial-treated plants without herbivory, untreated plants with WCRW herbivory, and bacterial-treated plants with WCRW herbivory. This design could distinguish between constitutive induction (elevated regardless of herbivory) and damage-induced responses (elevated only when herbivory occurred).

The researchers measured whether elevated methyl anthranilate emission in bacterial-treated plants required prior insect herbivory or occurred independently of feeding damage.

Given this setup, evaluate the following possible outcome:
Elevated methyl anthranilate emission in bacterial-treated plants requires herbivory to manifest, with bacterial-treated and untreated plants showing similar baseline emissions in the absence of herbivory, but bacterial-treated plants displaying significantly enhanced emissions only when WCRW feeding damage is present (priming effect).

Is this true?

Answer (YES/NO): NO